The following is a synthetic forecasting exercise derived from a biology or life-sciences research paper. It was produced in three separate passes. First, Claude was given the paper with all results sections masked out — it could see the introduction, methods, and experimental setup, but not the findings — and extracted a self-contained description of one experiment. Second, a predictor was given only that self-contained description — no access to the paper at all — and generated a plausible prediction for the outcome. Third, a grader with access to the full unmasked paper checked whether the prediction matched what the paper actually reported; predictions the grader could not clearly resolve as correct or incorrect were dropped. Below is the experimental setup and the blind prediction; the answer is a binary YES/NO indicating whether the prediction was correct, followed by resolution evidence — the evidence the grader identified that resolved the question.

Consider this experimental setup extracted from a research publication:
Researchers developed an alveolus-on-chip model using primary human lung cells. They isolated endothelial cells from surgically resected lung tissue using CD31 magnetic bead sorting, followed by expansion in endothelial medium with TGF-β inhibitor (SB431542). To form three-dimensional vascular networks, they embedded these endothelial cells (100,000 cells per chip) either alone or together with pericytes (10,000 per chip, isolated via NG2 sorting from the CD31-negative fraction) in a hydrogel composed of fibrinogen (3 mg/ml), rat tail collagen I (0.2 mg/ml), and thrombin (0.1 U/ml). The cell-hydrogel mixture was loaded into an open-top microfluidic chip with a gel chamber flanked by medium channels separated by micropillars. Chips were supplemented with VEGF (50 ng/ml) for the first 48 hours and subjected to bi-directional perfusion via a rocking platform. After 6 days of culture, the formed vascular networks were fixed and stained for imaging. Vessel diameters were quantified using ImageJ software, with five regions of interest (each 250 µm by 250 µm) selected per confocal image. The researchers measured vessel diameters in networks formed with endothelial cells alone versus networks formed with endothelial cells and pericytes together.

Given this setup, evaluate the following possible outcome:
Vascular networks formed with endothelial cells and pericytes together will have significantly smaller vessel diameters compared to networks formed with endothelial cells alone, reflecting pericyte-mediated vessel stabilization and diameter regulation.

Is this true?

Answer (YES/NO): YES